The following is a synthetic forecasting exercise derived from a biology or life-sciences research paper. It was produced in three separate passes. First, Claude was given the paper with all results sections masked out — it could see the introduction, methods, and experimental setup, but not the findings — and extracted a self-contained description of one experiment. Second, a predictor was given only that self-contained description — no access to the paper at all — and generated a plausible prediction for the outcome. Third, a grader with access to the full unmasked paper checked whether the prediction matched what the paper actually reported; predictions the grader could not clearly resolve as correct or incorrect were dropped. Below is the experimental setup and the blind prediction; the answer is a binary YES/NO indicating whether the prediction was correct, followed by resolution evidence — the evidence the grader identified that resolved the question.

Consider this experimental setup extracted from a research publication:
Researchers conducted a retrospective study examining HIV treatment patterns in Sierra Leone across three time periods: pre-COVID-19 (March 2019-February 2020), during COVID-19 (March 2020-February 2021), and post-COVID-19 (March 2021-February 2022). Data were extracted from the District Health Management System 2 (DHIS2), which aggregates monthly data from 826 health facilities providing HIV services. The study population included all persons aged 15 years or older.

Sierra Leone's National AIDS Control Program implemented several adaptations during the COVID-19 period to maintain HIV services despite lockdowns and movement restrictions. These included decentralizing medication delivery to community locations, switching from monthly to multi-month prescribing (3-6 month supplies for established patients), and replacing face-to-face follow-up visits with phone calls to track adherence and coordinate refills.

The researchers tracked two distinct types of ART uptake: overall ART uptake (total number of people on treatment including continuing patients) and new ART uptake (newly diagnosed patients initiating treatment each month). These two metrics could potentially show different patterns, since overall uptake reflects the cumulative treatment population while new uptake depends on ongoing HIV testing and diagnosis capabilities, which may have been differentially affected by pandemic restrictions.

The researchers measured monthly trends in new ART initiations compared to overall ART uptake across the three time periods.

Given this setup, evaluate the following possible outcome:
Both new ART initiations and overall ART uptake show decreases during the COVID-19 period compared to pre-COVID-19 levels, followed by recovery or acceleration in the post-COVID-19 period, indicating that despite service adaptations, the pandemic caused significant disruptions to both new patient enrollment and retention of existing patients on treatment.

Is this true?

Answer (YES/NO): NO